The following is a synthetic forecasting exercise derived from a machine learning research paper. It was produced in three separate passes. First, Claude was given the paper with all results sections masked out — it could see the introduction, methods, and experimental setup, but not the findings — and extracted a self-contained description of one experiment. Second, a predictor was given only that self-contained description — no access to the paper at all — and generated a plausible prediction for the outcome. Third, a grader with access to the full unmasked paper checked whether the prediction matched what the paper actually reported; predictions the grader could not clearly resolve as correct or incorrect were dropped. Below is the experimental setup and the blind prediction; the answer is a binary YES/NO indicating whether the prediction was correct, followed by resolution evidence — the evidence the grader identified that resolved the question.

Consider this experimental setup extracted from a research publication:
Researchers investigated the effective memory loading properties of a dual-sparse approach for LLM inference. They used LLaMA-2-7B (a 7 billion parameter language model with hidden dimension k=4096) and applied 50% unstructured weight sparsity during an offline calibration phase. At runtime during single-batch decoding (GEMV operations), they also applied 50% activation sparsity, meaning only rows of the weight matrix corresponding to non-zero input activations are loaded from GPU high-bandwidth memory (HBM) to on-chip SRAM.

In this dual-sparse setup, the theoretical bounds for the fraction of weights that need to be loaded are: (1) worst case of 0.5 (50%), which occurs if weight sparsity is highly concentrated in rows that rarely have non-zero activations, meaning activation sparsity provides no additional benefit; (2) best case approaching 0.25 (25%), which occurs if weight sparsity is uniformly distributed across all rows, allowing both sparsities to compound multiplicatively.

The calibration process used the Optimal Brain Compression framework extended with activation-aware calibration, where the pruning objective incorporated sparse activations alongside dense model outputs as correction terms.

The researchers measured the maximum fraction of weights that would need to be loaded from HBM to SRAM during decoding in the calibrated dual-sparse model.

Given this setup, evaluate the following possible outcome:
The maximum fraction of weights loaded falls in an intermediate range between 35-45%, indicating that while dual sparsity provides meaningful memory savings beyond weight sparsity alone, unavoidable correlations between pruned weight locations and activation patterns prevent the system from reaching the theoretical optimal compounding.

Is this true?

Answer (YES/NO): NO